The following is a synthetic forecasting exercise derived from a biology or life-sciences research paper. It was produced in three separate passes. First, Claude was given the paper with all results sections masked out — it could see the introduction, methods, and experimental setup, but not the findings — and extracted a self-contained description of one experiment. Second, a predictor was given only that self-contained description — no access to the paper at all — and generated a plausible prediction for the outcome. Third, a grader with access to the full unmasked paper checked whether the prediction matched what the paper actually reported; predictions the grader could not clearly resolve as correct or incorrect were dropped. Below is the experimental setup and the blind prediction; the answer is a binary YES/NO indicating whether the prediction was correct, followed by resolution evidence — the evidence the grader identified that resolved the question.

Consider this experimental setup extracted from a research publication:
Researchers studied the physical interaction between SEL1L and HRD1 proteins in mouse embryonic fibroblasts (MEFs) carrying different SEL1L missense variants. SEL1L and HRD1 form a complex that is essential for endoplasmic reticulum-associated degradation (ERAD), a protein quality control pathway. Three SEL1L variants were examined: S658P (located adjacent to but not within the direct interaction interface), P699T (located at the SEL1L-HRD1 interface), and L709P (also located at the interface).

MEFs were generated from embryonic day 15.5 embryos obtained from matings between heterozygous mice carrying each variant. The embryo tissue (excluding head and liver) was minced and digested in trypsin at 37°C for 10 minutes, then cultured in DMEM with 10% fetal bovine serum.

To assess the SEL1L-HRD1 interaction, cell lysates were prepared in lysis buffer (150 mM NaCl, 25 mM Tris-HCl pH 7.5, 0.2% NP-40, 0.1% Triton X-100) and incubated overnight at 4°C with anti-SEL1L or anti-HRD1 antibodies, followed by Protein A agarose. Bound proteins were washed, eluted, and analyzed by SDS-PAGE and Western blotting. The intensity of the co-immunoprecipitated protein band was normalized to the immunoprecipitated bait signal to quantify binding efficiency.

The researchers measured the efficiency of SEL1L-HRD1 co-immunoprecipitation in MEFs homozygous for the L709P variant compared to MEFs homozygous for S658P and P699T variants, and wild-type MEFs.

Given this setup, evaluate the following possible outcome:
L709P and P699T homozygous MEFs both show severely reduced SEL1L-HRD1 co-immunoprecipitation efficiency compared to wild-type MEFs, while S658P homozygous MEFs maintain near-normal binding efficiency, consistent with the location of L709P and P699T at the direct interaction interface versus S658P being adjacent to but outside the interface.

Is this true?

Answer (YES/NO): NO